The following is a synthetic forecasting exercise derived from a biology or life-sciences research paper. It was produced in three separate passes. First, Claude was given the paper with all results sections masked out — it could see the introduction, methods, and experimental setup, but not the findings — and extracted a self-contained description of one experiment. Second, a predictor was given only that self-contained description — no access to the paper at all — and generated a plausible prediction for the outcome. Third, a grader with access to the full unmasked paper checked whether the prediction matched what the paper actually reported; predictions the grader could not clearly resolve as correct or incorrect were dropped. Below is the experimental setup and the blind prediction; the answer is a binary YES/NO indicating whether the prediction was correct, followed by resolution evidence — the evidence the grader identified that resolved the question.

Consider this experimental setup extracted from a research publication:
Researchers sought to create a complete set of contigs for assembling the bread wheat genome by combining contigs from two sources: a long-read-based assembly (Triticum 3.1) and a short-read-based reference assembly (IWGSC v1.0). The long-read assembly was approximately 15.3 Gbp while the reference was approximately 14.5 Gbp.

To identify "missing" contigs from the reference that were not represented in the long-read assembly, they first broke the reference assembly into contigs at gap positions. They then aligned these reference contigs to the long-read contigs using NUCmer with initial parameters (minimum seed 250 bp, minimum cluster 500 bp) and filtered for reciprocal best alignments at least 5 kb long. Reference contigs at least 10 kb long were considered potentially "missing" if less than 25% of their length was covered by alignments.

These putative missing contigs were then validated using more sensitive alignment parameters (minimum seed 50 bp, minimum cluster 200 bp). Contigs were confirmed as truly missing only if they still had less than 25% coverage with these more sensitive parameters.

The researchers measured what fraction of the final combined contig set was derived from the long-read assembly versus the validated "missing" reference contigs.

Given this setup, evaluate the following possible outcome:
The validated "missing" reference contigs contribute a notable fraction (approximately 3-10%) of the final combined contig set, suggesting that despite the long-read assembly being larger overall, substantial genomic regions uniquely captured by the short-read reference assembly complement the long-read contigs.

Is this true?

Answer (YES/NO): NO